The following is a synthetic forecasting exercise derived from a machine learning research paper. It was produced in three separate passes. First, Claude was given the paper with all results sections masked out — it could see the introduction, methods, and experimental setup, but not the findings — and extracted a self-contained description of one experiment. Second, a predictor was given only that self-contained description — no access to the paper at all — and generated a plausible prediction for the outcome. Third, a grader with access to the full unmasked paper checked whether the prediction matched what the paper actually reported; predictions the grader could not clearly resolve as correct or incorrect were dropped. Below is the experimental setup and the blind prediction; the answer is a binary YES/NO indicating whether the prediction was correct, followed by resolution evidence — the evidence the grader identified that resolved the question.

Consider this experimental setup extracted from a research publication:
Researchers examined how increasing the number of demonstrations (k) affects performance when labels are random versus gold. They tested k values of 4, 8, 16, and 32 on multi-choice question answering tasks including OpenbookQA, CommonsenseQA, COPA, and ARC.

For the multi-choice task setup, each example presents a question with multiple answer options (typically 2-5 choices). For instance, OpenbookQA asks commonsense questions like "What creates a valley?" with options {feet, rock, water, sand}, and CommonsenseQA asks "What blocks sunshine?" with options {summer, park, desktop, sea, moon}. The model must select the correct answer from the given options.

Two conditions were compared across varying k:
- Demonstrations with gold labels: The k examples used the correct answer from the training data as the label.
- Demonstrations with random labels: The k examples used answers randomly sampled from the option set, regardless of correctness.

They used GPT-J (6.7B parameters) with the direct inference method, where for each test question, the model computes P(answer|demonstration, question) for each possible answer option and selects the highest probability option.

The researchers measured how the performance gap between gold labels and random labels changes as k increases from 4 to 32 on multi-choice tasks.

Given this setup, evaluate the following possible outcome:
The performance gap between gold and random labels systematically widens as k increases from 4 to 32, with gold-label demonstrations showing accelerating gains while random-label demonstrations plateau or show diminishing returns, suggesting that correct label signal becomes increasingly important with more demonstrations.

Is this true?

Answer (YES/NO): NO